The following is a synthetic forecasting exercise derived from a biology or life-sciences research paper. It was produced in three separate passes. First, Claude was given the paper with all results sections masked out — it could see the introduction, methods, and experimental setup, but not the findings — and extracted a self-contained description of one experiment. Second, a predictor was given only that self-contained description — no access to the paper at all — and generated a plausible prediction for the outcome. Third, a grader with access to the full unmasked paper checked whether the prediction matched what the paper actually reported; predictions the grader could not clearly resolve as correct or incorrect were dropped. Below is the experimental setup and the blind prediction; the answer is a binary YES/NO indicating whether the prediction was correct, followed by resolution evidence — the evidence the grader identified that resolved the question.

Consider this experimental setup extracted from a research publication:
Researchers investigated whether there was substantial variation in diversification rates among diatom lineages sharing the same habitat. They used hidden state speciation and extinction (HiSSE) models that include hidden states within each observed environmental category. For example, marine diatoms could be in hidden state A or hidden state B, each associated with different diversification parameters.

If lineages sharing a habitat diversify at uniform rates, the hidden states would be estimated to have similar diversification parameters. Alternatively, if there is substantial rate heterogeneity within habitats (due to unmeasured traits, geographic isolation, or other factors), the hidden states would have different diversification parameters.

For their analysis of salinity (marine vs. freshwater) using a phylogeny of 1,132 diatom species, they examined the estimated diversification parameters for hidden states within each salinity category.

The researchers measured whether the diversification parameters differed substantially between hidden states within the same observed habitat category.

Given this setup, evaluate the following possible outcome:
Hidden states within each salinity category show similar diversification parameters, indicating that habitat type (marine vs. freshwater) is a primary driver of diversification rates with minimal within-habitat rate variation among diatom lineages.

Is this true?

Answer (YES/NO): NO